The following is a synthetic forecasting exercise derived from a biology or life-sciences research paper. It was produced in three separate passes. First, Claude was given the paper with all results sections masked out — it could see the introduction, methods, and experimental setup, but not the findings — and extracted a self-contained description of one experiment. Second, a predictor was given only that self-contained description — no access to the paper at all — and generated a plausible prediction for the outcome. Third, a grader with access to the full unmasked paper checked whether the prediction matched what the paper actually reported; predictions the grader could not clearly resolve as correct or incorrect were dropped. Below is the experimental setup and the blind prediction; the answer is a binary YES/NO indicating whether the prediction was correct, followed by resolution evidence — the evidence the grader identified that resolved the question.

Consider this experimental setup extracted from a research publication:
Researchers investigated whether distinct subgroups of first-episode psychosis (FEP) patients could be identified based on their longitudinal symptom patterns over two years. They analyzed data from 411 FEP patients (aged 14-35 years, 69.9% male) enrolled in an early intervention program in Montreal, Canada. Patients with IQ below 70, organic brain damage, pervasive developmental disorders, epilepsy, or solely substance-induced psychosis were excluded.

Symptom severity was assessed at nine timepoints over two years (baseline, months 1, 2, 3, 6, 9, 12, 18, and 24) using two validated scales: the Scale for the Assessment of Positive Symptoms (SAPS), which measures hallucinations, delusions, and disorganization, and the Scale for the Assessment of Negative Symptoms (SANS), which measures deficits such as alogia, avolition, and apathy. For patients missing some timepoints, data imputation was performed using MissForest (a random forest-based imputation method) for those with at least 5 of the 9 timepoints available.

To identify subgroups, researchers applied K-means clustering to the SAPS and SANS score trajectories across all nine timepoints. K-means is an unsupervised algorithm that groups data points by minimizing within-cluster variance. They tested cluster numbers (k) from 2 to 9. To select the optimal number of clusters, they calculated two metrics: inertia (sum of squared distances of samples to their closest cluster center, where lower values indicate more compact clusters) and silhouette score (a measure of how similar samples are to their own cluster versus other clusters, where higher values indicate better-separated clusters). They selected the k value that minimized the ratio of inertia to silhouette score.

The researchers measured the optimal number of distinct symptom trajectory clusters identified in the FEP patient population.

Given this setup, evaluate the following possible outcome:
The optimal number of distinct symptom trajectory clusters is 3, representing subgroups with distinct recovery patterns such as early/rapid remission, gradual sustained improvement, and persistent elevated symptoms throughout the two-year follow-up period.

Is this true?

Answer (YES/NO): NO